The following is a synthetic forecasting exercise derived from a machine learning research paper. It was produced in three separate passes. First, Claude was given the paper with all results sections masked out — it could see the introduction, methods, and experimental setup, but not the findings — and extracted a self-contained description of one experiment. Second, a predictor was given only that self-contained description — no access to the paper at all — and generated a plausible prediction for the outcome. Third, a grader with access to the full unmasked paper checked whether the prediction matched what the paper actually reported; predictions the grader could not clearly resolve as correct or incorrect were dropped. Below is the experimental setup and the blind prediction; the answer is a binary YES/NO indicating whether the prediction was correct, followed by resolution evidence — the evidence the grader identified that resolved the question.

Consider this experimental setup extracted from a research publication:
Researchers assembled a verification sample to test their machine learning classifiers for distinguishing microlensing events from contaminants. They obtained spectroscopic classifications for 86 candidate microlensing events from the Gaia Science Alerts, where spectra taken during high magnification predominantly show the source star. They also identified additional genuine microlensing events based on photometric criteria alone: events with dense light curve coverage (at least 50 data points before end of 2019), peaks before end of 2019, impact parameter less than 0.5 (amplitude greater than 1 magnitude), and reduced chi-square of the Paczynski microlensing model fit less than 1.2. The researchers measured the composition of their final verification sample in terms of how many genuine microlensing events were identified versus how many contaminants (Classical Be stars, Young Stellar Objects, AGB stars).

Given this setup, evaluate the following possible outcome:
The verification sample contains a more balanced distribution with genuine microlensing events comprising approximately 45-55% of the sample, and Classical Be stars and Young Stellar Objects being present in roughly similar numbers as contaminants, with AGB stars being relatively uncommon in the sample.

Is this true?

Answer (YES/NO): NO